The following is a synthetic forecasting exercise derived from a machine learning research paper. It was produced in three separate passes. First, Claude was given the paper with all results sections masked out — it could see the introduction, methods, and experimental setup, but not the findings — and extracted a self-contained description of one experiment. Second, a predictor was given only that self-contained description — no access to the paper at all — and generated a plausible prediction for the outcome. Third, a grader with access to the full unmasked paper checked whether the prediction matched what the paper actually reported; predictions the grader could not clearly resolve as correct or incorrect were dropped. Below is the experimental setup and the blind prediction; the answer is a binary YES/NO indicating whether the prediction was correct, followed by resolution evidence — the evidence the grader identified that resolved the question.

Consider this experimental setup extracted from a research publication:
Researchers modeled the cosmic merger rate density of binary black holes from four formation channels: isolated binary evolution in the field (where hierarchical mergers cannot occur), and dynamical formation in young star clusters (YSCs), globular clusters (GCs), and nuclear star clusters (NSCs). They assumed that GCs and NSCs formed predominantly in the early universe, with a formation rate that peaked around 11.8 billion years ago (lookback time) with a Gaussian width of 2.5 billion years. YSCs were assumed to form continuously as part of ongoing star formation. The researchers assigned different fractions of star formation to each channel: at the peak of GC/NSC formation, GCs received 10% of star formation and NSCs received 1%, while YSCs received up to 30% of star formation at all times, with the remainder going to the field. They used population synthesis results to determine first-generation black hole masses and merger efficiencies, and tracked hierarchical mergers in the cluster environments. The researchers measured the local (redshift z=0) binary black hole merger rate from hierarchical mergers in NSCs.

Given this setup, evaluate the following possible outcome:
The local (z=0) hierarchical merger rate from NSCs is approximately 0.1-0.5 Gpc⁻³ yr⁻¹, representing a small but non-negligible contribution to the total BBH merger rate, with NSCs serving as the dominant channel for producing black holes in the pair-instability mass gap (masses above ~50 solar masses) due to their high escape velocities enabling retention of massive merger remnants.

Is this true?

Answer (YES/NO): NO